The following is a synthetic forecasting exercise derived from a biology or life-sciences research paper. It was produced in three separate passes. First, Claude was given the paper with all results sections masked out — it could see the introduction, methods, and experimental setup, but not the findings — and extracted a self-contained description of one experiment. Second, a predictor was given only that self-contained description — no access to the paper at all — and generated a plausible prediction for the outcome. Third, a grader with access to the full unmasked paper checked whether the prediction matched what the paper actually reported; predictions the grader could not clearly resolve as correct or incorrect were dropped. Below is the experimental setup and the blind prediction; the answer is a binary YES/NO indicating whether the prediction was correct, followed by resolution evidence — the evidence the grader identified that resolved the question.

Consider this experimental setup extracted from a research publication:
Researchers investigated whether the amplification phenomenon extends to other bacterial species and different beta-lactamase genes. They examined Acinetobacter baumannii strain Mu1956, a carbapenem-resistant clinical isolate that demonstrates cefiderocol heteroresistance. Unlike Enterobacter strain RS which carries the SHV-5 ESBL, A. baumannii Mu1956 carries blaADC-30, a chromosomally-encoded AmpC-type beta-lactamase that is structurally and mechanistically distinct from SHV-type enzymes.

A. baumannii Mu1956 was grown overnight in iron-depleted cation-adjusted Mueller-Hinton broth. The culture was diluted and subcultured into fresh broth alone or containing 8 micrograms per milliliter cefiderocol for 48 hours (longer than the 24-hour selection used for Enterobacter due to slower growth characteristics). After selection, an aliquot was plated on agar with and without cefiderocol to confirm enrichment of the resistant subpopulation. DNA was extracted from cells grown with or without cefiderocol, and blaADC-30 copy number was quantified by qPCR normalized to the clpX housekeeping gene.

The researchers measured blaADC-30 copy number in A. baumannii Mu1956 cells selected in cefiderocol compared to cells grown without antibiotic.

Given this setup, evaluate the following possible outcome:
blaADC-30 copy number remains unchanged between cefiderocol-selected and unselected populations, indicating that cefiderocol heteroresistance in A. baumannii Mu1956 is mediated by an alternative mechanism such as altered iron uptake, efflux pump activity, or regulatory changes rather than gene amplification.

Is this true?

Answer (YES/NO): NO